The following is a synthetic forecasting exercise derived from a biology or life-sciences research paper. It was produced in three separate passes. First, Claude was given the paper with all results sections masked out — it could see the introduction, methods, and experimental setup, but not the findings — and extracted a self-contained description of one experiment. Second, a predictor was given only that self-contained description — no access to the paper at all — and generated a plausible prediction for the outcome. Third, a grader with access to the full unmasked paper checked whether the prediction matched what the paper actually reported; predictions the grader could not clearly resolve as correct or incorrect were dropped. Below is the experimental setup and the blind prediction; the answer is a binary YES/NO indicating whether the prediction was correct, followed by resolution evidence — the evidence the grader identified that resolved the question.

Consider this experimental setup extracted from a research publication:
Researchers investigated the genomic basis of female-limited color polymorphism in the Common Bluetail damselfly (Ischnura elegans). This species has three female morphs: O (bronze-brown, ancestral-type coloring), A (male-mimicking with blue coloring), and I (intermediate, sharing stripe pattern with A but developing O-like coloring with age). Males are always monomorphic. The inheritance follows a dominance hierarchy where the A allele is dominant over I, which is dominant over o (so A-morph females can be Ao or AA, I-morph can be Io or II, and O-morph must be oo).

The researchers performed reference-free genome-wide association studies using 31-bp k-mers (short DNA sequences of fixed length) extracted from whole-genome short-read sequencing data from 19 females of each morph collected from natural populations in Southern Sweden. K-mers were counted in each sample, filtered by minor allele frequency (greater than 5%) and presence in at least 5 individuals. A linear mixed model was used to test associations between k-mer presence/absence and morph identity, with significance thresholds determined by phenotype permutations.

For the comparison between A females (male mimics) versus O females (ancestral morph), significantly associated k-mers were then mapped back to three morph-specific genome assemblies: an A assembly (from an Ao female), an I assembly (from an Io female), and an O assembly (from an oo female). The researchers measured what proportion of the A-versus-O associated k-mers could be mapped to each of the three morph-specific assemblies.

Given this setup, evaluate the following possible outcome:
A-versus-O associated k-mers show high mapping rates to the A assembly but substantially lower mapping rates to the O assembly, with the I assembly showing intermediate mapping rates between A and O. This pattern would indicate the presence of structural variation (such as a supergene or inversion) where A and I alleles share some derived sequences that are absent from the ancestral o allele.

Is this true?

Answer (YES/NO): NO